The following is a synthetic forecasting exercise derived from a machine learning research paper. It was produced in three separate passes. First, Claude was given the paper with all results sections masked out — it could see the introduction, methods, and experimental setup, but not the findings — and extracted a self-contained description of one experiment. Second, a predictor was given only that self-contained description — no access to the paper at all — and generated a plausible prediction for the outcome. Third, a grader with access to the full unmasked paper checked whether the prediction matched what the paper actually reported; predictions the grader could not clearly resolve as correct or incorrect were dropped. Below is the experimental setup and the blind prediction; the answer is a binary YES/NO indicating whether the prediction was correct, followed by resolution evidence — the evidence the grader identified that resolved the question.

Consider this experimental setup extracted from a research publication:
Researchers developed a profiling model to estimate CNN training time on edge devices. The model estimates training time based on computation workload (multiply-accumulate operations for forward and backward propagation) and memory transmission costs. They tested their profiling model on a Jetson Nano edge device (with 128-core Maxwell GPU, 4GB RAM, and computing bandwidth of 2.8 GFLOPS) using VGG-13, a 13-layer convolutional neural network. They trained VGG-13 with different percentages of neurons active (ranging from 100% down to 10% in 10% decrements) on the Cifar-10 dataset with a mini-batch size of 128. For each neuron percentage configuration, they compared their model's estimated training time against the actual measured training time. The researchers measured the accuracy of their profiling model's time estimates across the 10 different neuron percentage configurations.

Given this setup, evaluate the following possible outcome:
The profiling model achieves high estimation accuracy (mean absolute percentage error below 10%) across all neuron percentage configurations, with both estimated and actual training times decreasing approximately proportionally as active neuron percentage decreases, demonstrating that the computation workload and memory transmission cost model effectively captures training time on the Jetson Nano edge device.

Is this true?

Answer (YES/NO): NO